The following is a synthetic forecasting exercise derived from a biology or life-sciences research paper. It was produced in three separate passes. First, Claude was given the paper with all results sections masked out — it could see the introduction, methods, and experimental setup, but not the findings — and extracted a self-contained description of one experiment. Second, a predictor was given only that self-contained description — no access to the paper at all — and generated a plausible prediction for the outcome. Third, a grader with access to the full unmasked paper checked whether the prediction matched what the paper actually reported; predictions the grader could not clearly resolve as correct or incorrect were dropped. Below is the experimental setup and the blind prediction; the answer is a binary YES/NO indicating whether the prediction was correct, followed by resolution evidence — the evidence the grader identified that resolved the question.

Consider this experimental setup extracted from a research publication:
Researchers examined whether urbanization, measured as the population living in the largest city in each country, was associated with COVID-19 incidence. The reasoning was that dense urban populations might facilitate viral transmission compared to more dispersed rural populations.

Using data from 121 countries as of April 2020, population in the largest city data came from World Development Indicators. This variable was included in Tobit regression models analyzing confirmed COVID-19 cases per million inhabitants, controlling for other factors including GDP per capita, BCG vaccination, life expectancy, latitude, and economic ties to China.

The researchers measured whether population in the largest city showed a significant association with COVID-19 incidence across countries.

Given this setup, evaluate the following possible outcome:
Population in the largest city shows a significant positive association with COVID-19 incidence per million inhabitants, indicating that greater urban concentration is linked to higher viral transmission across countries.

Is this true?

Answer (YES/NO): YES